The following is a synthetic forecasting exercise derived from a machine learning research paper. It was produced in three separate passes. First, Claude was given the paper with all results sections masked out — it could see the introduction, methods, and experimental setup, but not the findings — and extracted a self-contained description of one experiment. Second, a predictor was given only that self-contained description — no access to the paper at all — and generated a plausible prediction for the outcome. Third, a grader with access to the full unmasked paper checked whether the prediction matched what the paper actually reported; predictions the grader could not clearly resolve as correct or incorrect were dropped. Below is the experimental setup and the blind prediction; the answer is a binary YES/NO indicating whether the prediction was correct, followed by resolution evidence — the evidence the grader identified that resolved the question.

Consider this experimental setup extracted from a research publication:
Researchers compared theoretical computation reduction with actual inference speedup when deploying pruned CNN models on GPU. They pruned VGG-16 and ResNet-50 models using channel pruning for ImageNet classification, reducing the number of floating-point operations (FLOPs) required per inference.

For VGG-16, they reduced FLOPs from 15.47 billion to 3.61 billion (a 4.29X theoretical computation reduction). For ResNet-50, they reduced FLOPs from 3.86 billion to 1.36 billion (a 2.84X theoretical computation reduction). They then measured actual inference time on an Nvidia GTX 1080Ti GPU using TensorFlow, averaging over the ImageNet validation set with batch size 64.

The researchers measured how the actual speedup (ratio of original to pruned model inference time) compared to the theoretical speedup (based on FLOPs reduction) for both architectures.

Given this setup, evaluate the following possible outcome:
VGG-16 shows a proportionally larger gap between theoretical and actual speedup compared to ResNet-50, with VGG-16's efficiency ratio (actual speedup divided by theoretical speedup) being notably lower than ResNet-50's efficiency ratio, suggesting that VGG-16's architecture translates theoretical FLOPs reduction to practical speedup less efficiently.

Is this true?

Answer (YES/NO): YES